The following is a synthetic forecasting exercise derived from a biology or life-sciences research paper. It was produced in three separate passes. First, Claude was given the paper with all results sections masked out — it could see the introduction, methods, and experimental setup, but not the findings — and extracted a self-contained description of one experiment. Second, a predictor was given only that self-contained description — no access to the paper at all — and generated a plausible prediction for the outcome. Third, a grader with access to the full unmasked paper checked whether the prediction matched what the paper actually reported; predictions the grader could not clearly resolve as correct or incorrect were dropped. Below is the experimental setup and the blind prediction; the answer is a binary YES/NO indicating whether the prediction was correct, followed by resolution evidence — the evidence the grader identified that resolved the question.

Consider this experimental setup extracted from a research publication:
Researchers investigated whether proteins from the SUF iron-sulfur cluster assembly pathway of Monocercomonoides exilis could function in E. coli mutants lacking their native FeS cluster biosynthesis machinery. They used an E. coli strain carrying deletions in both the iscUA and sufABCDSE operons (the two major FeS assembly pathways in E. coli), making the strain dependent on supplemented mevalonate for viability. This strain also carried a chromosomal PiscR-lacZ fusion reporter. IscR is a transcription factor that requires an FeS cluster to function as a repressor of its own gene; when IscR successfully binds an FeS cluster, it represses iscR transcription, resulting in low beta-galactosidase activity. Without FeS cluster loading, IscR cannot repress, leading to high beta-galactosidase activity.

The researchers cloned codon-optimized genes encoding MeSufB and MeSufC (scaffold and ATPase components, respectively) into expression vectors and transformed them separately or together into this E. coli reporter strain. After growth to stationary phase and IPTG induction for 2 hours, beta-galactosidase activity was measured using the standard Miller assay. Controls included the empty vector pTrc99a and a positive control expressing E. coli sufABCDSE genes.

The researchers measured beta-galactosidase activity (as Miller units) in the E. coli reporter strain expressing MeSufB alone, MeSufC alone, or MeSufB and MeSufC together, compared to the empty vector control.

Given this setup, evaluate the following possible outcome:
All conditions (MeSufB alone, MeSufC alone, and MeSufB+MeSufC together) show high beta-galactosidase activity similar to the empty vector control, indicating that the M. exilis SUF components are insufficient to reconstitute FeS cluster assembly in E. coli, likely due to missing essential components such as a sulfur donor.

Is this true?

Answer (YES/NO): NO